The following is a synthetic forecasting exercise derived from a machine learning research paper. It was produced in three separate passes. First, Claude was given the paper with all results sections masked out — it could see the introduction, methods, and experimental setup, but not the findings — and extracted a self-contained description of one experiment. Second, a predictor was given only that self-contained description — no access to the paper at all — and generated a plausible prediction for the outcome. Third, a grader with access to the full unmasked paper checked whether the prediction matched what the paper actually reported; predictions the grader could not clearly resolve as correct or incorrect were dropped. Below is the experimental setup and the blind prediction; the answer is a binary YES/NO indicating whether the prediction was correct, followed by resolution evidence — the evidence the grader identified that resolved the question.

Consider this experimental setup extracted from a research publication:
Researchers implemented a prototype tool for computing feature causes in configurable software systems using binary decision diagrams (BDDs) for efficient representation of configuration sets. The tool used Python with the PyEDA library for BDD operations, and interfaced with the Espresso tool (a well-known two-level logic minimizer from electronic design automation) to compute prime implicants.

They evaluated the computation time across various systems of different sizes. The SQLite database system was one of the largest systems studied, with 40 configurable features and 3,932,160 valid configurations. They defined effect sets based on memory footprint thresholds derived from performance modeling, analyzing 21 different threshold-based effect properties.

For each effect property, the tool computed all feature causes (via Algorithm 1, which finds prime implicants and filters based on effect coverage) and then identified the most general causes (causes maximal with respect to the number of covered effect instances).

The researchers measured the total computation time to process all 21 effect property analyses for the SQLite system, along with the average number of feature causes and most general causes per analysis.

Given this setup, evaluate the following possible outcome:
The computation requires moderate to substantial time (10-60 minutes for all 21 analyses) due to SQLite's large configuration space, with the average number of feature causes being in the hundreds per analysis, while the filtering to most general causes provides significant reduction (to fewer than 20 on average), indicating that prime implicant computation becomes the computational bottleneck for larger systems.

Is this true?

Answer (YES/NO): NO